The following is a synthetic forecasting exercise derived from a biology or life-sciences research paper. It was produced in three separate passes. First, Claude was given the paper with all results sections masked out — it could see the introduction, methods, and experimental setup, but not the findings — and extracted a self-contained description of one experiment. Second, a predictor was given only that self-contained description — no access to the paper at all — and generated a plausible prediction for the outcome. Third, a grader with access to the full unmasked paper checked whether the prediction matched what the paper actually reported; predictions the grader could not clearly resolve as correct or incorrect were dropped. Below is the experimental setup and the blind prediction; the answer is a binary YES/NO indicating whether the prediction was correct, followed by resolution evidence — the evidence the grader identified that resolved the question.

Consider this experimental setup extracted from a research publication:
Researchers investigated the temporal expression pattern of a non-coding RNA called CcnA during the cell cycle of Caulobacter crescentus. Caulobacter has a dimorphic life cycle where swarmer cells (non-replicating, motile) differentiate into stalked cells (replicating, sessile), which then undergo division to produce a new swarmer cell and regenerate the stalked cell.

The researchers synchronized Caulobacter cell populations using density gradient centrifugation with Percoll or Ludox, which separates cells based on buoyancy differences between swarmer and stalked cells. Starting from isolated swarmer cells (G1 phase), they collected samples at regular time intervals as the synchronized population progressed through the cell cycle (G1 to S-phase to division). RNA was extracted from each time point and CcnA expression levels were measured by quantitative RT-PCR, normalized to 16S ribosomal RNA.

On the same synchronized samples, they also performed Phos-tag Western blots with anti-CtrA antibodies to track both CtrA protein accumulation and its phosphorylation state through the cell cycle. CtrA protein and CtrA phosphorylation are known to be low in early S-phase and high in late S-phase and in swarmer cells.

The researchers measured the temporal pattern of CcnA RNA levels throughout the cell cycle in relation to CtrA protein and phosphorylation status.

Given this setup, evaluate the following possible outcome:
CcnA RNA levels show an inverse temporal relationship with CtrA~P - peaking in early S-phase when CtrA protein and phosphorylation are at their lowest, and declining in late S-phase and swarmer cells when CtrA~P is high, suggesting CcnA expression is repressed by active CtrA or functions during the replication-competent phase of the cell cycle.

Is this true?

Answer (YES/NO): NO